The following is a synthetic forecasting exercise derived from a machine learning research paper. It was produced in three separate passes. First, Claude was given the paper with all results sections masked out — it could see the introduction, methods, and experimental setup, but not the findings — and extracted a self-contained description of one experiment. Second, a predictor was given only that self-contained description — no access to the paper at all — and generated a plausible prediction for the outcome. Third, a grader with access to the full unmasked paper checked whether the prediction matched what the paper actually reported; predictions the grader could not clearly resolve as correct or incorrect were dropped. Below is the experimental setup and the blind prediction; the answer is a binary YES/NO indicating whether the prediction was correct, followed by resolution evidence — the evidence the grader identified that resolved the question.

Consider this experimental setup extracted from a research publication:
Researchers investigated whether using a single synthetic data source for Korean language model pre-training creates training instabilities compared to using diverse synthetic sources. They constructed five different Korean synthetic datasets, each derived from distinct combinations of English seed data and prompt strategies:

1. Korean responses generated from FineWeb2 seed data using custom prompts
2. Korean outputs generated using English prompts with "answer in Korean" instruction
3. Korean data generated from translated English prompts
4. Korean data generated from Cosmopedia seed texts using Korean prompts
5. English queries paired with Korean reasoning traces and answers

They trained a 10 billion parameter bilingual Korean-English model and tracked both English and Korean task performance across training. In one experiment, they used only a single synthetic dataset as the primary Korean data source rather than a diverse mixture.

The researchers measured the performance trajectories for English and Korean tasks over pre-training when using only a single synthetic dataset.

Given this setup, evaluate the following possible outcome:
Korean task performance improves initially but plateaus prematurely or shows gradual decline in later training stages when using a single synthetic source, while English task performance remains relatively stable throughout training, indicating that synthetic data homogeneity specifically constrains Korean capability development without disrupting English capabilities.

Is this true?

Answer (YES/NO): NO